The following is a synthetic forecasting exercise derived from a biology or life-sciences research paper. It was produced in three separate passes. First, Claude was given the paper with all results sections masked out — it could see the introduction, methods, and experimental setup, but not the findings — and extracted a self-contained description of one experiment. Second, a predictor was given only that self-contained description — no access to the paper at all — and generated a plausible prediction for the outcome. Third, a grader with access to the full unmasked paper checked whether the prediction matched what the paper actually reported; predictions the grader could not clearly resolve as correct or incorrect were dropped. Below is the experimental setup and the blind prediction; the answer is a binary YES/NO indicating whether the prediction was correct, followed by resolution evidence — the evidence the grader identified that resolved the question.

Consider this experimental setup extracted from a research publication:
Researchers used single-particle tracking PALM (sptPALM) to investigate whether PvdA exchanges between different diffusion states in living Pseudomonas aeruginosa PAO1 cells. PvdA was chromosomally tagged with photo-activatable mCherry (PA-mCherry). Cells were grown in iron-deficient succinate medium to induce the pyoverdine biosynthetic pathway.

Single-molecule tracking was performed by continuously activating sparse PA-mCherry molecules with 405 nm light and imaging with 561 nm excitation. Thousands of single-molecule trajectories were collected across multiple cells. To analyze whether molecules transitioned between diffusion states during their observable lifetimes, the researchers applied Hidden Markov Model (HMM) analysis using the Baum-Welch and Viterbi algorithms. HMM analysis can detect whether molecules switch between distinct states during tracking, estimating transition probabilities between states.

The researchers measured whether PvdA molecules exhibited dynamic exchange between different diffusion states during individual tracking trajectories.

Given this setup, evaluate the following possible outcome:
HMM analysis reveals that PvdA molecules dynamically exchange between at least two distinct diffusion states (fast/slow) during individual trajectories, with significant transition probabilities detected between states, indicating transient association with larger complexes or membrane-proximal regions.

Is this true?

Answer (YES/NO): YES